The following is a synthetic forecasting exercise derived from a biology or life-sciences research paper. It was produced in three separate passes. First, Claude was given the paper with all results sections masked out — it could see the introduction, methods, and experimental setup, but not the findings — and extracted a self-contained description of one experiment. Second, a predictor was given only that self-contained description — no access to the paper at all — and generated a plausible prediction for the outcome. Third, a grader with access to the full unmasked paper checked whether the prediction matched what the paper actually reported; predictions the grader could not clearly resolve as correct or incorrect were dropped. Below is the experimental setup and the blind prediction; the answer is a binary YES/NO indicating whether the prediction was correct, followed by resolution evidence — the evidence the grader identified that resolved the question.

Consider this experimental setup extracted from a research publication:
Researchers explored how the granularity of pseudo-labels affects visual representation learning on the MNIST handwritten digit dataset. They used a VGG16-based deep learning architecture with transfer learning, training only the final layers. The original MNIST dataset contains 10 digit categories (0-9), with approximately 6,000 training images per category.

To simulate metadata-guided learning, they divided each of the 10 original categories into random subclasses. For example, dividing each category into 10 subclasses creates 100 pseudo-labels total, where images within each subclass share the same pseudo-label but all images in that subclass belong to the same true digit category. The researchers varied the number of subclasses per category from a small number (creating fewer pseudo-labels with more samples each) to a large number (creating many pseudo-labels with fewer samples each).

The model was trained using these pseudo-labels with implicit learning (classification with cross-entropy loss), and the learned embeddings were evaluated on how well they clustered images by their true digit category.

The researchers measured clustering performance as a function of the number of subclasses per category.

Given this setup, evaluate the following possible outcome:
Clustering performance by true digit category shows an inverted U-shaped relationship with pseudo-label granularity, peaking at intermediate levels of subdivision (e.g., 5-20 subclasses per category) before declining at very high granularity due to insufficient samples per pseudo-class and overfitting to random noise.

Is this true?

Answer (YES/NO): NO